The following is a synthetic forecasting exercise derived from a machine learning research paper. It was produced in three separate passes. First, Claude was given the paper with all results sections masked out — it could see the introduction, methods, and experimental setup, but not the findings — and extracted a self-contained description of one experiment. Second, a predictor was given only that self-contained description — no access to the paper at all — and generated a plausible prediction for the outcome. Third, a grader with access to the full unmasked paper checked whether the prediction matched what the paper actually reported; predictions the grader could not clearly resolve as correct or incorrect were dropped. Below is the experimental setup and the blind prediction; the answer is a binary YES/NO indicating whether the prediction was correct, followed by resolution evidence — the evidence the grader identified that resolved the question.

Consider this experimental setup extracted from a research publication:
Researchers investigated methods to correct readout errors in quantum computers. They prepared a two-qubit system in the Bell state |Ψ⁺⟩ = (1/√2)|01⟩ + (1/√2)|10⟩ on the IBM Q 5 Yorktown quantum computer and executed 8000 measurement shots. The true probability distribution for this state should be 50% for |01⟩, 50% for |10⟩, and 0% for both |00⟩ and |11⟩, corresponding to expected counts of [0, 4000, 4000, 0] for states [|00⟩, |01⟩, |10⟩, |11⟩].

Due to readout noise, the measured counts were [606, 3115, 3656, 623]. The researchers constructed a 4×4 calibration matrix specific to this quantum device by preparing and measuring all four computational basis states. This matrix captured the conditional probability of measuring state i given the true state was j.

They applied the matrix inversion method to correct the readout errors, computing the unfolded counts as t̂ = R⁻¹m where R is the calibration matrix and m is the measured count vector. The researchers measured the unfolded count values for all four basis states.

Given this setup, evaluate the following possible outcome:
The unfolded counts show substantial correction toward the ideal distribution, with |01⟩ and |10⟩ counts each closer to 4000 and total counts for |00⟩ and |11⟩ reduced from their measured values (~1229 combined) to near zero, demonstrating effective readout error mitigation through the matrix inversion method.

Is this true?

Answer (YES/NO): NO